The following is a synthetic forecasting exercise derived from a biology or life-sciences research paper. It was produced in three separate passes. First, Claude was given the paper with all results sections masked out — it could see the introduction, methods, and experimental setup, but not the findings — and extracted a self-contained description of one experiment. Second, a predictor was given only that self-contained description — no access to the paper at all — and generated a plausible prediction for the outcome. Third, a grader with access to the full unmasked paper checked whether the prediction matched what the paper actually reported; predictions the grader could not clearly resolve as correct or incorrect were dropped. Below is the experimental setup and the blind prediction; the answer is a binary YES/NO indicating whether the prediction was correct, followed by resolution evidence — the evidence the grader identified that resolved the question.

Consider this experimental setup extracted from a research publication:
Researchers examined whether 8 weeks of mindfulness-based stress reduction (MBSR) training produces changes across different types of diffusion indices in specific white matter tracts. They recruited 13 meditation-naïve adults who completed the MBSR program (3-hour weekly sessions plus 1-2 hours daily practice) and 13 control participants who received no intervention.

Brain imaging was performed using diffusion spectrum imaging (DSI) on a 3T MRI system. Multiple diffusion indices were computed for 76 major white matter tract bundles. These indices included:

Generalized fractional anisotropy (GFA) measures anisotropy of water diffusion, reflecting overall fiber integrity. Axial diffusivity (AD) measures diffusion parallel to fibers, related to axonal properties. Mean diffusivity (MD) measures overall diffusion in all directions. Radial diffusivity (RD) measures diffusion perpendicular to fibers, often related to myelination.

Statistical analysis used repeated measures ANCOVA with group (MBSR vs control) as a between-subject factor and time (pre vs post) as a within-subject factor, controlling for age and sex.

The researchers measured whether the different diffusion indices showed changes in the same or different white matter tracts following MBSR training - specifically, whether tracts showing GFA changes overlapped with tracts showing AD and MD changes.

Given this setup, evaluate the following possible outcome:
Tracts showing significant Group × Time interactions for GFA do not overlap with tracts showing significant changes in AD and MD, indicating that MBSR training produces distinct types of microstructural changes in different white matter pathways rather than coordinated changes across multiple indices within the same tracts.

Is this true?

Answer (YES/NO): YES